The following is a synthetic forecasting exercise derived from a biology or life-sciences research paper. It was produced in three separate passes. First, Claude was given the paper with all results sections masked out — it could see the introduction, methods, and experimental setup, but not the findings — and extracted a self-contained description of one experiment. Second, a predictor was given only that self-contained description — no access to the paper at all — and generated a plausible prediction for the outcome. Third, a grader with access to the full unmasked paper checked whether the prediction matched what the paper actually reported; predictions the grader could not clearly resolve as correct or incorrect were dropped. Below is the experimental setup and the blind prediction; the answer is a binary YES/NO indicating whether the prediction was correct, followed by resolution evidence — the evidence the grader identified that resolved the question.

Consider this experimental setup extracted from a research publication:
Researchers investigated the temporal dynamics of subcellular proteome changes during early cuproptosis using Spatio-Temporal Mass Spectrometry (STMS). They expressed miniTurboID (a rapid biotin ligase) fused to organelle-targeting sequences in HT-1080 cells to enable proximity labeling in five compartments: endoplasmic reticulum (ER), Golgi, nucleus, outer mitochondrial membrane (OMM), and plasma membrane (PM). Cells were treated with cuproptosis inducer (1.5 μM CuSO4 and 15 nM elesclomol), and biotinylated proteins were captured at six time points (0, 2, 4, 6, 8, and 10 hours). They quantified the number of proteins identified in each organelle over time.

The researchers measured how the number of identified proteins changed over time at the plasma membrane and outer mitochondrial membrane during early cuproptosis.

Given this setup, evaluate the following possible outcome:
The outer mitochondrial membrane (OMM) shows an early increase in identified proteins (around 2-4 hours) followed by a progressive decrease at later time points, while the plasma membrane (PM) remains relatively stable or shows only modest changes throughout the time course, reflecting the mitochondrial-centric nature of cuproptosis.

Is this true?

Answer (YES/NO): NO